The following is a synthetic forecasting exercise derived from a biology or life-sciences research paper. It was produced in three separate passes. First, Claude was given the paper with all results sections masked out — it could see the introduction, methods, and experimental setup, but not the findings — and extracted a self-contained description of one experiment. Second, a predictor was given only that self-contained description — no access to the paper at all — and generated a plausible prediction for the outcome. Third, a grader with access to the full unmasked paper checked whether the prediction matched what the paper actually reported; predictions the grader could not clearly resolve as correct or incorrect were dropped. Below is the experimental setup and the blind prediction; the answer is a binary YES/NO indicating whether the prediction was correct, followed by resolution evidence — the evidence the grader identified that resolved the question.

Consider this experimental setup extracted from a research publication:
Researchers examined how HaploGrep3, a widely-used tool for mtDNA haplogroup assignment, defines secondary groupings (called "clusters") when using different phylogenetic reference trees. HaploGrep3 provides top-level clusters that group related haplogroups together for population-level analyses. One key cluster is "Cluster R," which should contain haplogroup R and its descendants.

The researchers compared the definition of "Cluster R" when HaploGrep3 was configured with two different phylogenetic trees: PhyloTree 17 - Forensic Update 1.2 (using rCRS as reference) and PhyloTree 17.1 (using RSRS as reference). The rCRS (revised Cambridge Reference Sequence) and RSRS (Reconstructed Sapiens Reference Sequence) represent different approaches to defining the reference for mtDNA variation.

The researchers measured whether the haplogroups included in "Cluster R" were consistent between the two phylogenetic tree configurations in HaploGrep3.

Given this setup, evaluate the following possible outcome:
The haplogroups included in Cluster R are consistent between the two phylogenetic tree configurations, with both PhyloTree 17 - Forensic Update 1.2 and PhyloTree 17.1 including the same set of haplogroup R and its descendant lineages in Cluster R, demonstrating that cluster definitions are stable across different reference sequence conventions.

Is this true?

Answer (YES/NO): NO